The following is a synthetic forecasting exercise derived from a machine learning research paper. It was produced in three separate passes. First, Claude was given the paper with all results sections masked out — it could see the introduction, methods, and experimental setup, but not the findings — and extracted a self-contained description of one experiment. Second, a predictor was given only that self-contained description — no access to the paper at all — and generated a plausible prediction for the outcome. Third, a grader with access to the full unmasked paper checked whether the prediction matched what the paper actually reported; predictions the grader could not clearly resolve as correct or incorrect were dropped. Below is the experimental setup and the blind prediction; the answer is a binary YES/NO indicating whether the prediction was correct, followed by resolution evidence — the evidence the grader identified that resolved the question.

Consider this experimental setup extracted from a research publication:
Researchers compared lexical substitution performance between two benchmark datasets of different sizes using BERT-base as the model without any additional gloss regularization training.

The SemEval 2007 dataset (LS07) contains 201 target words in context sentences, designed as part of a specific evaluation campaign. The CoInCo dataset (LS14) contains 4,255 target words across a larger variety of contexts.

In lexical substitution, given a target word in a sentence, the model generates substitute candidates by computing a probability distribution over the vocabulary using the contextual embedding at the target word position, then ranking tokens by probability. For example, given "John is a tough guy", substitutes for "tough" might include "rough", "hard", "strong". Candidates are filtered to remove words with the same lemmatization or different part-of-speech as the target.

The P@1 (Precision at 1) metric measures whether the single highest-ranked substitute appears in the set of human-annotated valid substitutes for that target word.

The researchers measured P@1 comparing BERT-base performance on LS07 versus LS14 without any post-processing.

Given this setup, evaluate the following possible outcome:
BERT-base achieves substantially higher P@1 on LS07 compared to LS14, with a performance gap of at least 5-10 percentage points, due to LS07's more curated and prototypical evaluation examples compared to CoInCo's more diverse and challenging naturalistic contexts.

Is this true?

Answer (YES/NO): NO